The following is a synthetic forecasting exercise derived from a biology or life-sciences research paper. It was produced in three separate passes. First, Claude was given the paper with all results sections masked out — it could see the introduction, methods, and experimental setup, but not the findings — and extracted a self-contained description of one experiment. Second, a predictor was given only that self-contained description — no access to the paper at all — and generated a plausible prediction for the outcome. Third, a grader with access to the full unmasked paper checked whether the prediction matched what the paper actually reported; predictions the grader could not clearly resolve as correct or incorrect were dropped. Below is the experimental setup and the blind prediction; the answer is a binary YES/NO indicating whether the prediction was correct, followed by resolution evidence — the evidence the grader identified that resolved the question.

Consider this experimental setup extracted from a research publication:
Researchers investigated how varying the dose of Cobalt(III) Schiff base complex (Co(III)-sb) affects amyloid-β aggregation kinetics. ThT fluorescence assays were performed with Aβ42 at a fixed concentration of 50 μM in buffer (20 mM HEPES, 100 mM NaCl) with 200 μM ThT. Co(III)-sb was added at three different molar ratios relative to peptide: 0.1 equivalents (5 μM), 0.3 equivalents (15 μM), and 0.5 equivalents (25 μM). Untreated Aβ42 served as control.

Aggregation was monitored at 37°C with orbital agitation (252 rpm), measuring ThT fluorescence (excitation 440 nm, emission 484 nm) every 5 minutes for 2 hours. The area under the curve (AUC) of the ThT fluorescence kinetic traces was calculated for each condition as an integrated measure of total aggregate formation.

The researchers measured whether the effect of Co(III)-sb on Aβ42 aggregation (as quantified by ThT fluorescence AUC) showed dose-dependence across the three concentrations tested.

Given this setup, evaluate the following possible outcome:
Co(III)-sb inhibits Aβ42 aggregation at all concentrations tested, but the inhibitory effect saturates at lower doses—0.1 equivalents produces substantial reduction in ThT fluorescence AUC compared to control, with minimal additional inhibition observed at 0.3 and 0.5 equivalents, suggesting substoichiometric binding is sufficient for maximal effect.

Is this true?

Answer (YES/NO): NO